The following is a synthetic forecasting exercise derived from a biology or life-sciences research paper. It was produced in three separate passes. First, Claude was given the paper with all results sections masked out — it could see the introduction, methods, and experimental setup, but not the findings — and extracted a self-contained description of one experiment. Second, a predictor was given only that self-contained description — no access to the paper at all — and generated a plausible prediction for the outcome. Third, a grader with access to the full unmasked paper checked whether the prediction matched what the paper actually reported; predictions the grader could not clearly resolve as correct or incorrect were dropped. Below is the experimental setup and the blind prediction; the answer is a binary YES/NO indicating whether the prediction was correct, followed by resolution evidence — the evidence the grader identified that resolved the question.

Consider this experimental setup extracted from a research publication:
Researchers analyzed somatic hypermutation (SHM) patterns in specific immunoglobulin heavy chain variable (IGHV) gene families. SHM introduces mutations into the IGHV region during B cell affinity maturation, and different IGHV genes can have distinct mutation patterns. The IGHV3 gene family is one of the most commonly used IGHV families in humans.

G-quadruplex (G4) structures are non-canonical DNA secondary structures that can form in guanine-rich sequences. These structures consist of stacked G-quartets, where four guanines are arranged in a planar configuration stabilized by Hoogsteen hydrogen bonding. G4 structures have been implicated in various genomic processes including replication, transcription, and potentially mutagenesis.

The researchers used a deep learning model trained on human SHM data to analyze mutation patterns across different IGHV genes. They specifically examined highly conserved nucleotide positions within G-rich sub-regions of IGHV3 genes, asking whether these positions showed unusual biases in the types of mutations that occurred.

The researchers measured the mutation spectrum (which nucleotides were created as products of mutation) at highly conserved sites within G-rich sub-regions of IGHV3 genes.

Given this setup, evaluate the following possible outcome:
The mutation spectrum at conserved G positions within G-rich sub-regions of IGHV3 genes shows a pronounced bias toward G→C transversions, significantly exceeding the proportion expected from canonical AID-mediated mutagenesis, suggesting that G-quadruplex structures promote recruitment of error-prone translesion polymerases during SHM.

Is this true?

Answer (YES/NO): NO